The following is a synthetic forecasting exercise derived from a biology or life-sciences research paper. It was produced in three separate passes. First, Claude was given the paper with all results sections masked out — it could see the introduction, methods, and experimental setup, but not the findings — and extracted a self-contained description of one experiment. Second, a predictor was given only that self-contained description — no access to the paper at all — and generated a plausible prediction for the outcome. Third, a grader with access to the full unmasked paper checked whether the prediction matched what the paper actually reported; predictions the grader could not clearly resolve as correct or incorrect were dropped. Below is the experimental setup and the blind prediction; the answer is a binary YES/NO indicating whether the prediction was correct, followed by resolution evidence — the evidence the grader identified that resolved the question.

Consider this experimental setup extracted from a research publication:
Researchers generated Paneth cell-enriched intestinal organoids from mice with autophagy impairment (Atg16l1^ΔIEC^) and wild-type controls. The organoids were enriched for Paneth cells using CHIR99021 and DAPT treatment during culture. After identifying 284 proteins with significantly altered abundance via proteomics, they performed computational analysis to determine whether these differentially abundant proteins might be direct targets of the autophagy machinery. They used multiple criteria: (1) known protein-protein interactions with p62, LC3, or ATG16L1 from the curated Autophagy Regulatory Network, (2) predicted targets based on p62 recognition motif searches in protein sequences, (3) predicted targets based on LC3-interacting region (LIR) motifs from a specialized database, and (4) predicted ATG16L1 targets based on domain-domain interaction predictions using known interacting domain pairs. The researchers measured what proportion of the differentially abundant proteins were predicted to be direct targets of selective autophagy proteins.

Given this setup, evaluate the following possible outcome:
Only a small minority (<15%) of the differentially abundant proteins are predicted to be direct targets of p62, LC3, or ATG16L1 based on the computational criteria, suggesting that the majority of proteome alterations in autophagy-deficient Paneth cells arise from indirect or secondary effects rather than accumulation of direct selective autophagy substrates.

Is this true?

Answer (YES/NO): NO